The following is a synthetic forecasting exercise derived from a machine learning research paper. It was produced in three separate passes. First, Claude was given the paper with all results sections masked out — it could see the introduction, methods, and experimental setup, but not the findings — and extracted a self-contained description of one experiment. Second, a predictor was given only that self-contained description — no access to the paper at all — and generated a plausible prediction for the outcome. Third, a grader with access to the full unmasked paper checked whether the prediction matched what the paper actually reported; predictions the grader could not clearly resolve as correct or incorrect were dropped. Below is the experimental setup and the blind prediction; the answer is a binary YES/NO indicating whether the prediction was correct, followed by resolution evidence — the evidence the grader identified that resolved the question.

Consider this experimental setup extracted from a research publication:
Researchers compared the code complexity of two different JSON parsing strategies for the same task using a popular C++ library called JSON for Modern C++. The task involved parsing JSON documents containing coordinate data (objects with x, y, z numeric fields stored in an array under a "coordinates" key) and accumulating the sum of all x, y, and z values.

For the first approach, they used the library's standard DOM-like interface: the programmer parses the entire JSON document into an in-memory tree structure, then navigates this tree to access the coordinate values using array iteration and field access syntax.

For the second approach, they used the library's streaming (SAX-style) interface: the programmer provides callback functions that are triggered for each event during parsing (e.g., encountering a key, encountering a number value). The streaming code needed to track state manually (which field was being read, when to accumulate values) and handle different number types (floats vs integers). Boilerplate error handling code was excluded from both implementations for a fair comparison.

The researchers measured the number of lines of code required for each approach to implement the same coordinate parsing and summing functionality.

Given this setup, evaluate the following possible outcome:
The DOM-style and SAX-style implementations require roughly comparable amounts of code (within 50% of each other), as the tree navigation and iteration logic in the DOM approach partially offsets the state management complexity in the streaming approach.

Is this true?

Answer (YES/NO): NO